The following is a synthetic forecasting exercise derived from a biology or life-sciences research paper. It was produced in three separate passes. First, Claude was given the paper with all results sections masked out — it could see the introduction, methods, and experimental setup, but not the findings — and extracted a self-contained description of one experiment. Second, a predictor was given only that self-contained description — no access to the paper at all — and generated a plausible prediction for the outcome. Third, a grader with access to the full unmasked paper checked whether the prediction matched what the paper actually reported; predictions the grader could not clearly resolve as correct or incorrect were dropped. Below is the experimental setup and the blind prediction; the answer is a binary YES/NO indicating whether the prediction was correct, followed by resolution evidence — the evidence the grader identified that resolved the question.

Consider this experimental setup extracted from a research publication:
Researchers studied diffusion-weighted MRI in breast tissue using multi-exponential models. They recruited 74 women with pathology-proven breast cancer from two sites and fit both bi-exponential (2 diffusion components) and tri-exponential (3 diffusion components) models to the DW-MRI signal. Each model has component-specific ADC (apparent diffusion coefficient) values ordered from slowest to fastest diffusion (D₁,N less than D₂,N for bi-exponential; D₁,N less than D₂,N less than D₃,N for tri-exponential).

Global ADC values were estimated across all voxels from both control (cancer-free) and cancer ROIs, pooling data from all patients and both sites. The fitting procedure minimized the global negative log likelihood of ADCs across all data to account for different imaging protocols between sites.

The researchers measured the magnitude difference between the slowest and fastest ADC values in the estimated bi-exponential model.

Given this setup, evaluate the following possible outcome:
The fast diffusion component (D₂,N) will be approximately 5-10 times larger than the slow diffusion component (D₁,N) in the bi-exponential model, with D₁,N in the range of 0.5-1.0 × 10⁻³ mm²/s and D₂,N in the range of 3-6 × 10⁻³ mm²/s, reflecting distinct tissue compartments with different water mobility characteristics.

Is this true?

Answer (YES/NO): NO